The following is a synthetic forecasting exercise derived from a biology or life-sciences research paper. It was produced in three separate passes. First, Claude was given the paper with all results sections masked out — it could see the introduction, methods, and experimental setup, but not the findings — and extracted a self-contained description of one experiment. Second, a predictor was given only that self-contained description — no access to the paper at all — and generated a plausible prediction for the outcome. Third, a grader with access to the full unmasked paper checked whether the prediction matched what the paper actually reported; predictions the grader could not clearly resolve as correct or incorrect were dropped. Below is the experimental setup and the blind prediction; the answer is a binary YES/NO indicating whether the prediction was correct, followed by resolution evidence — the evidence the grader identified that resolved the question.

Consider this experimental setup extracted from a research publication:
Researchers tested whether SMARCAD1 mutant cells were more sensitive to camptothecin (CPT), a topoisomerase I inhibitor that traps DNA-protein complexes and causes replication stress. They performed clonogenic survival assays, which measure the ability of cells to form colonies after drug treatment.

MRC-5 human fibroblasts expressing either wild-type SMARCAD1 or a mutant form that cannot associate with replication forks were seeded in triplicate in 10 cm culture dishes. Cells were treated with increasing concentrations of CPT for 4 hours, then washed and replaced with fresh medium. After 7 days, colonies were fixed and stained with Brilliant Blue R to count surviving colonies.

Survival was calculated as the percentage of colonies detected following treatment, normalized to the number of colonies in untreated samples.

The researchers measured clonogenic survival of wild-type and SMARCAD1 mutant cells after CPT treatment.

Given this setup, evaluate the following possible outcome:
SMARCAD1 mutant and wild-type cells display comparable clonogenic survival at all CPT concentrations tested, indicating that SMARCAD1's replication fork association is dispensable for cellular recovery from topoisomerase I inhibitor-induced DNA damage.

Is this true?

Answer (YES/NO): NO